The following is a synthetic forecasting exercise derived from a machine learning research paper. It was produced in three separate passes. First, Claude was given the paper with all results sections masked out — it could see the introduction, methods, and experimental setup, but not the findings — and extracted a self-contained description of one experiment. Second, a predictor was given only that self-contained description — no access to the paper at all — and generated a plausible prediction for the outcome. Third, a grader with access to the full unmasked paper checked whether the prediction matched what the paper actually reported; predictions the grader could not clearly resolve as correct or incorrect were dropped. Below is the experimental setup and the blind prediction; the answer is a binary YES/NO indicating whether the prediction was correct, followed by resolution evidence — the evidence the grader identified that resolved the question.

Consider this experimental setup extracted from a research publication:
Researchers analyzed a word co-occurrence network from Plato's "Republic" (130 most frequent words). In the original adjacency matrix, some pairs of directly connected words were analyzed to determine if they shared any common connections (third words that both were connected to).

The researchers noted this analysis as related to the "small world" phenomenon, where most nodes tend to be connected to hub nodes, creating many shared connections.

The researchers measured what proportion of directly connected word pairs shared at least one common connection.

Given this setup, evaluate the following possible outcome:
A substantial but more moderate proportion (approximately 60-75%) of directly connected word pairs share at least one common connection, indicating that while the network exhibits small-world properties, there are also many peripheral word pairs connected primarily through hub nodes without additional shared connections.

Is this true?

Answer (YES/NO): NO